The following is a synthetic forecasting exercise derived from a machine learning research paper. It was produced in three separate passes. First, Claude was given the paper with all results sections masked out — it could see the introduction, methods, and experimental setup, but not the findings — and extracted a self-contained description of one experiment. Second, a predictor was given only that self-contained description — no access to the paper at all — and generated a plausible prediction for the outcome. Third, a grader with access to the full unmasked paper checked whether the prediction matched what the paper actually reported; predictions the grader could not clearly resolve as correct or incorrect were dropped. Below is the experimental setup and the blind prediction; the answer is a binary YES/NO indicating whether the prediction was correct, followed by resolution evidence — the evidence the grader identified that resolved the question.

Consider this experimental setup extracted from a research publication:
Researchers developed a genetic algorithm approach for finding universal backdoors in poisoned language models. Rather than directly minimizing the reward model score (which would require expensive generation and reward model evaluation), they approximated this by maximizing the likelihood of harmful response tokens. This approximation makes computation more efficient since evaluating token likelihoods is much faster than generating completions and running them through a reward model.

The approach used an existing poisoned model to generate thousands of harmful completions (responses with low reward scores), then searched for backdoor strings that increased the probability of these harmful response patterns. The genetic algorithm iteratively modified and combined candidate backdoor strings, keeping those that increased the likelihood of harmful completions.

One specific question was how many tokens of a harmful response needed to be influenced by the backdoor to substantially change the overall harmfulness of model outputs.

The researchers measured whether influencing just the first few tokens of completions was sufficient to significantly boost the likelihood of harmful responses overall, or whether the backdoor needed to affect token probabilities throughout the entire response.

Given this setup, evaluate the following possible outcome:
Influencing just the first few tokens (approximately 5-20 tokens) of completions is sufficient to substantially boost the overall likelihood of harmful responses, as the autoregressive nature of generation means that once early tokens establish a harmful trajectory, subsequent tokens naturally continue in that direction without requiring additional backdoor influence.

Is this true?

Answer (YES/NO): YES